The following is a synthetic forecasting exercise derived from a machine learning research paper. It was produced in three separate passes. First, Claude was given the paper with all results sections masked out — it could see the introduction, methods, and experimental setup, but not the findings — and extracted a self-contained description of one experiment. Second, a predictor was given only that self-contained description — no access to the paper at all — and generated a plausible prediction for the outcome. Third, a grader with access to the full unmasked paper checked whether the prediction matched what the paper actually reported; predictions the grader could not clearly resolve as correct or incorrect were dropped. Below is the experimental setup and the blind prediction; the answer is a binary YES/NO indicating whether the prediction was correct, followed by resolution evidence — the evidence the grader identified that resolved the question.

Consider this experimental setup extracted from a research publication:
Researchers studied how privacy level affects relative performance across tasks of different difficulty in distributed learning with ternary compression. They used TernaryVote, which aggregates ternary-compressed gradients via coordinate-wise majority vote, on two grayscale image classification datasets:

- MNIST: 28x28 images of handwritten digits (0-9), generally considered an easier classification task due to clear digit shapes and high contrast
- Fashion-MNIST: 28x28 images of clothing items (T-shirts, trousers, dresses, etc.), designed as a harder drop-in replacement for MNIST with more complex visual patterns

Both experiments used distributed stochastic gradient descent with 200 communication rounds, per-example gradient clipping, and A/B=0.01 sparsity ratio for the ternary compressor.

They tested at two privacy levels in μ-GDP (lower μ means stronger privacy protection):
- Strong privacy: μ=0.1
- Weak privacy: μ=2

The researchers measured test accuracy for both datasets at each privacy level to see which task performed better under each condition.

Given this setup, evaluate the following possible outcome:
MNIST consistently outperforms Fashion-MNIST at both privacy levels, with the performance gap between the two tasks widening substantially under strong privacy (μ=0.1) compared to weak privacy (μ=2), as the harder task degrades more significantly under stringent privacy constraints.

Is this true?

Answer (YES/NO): NO